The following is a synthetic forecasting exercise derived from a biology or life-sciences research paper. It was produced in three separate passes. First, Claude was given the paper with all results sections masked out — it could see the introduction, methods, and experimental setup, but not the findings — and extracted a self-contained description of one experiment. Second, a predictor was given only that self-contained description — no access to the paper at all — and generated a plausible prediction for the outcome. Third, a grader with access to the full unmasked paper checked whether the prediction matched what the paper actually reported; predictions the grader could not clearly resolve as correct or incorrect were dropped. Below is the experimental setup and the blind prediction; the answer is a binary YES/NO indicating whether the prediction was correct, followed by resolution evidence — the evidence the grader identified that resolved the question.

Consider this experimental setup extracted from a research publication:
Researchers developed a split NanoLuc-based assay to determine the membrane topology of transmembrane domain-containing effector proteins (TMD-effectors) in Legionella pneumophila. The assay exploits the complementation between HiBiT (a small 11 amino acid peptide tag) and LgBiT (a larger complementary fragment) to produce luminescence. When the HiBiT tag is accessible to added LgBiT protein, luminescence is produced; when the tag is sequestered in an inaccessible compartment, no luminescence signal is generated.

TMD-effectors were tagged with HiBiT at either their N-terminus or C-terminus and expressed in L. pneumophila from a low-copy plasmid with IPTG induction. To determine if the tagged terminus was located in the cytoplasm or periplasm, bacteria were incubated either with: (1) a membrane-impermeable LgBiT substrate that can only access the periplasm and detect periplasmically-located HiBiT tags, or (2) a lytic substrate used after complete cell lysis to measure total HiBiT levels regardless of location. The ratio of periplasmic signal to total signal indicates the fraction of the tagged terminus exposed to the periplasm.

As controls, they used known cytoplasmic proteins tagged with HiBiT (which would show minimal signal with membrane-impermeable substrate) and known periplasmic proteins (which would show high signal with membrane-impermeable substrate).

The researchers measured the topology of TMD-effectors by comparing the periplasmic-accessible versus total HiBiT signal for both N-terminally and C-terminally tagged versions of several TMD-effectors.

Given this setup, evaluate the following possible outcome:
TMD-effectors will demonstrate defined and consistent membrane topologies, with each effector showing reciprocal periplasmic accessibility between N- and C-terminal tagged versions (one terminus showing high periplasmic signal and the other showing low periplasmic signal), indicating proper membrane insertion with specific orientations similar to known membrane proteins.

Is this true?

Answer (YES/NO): NO